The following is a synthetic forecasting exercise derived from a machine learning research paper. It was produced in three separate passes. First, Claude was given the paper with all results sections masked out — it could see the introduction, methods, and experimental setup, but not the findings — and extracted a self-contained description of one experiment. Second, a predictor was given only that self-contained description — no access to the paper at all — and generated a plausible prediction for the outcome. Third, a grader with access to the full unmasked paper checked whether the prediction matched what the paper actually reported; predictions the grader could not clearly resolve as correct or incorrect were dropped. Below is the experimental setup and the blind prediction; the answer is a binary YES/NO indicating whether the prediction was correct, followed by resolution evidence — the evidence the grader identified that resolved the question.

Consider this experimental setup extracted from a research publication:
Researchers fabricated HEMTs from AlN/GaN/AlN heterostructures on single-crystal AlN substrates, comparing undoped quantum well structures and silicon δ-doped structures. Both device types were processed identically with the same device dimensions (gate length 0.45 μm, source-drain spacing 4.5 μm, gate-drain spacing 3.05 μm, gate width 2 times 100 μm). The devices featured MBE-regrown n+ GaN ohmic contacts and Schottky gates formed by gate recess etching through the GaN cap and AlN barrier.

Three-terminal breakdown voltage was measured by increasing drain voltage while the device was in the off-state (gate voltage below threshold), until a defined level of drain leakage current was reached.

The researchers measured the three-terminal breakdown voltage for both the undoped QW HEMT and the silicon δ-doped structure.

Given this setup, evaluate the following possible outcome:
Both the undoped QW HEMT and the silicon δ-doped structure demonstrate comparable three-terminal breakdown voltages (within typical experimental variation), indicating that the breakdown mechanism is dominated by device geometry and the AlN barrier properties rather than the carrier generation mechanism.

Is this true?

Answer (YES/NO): NO